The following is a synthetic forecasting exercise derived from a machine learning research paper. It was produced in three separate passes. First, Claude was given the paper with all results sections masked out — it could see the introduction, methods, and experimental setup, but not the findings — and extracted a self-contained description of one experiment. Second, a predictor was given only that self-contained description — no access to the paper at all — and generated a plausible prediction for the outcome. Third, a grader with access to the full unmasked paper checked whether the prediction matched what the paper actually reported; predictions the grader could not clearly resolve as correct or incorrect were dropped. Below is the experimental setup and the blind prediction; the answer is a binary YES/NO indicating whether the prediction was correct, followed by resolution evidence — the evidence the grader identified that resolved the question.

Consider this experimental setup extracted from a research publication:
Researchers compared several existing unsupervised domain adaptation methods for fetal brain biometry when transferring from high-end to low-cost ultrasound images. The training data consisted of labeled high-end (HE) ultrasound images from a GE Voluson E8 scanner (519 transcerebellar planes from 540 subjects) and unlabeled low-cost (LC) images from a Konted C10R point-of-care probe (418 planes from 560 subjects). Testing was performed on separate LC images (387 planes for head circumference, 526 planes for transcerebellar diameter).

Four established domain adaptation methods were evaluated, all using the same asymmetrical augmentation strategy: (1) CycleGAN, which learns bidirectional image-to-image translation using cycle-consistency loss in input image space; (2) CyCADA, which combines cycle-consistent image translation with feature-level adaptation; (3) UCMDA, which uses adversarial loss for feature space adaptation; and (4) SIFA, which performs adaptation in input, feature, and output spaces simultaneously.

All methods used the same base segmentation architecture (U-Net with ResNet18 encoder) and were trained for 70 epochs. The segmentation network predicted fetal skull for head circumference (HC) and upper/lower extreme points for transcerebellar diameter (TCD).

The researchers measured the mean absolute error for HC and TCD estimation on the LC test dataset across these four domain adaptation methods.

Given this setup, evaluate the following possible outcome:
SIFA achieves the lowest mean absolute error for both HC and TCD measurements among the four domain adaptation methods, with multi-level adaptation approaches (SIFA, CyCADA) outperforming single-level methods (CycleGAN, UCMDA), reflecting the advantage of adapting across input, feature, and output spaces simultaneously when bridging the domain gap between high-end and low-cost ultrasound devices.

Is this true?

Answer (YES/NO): NO